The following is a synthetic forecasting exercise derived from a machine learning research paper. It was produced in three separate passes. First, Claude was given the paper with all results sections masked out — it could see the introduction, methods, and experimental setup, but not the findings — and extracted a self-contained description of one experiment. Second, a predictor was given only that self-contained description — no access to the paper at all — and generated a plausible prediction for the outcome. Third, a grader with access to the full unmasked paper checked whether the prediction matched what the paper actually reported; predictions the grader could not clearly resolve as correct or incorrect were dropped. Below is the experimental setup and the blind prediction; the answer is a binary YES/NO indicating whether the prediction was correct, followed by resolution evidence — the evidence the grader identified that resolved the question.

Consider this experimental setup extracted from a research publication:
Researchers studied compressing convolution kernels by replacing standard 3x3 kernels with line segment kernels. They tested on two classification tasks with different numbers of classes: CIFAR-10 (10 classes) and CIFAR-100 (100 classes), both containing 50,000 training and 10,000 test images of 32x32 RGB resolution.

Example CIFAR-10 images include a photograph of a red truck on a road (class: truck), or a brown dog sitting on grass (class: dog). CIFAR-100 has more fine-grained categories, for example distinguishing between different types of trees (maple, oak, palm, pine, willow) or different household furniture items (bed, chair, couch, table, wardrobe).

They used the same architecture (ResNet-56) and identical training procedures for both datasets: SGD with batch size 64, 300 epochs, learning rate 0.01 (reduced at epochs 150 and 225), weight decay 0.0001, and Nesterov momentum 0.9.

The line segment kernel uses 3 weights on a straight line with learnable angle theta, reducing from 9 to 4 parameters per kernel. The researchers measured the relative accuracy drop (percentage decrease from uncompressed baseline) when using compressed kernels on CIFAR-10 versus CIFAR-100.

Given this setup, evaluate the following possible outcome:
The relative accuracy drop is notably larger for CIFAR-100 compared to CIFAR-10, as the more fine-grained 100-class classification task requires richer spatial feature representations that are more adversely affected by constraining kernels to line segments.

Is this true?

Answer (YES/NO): NO